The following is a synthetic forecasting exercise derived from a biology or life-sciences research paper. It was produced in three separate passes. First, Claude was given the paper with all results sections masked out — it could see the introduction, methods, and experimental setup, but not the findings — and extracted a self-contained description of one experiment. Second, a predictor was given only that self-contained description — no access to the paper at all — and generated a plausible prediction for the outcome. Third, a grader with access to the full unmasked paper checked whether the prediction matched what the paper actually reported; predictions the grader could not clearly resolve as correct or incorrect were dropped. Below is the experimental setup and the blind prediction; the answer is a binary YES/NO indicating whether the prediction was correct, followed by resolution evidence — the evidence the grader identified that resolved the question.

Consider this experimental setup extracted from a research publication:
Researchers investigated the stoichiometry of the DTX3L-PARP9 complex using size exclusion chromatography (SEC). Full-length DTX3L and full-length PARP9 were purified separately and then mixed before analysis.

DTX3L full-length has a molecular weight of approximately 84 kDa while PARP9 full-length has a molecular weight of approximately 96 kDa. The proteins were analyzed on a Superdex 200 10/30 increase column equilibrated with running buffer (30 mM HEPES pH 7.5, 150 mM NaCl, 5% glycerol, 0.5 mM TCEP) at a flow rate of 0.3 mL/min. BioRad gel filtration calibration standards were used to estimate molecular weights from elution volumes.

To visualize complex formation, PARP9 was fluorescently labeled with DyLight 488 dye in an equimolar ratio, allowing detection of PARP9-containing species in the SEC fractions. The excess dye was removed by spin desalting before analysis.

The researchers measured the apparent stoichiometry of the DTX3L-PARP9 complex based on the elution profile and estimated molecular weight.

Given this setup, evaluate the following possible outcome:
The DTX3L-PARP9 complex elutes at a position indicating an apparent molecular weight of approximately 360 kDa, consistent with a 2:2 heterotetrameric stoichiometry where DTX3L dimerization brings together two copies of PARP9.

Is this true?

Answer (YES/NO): NO